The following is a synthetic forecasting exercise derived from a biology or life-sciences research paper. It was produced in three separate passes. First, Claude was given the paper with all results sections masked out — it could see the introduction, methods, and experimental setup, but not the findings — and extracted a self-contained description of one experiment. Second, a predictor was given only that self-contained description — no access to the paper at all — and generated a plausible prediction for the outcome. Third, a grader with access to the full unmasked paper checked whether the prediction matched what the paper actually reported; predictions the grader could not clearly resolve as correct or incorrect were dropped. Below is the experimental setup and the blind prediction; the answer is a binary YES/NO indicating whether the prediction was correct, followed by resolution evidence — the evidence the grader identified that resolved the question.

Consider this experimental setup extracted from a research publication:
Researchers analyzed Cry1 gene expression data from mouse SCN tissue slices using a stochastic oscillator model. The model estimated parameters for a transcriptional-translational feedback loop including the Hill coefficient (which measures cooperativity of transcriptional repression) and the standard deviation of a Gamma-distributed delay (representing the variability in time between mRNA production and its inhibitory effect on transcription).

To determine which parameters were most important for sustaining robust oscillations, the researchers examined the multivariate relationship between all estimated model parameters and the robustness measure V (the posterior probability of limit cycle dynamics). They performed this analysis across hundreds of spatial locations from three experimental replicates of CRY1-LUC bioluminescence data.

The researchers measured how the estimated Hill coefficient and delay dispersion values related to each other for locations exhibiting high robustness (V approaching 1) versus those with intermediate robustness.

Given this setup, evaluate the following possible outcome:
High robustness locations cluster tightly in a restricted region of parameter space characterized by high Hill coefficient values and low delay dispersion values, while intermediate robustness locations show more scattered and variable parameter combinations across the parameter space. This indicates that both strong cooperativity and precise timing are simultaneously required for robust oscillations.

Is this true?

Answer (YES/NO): NO